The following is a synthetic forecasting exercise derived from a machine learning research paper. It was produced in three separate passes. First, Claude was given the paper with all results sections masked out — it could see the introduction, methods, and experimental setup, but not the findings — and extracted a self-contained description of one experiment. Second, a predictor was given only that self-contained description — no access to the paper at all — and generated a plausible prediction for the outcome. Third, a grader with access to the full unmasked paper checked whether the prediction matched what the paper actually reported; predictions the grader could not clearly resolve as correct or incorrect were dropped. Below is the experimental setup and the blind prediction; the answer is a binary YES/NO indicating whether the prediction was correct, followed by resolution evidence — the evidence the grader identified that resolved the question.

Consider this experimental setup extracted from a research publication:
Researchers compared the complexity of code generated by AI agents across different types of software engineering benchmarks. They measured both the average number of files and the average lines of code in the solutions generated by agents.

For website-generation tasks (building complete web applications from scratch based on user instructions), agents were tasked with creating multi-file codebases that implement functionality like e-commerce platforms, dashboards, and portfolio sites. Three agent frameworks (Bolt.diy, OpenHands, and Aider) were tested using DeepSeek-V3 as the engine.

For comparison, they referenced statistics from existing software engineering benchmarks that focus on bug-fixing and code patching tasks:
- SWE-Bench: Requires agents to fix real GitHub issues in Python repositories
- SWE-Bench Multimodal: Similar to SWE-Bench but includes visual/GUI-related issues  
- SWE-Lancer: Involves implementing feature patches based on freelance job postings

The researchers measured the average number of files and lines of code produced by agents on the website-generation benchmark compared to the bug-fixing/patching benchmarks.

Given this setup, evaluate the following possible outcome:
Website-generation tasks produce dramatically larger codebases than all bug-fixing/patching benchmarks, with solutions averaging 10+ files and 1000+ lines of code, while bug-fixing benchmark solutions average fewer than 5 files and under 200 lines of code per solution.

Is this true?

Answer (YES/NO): NO